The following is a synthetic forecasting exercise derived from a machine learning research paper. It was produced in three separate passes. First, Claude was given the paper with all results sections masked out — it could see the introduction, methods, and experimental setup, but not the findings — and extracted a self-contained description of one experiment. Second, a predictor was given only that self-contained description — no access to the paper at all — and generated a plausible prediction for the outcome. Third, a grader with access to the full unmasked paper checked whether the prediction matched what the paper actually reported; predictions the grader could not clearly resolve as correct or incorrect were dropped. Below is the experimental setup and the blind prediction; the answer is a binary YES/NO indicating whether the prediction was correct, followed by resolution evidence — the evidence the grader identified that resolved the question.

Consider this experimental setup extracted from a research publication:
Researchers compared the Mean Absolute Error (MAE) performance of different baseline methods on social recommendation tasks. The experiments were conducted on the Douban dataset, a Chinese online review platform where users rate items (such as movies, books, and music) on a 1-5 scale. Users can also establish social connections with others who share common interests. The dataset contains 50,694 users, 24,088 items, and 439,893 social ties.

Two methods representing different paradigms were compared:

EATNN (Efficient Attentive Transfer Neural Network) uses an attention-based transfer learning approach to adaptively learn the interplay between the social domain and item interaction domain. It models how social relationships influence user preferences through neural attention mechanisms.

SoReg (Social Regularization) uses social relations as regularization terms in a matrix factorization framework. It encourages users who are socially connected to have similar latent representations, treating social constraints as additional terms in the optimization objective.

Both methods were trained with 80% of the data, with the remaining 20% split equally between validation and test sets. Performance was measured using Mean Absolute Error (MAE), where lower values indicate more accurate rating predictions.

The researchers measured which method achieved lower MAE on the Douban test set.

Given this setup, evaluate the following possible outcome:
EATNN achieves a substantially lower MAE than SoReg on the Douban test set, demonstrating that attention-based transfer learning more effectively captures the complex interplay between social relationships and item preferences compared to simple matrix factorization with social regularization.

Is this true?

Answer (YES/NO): NO